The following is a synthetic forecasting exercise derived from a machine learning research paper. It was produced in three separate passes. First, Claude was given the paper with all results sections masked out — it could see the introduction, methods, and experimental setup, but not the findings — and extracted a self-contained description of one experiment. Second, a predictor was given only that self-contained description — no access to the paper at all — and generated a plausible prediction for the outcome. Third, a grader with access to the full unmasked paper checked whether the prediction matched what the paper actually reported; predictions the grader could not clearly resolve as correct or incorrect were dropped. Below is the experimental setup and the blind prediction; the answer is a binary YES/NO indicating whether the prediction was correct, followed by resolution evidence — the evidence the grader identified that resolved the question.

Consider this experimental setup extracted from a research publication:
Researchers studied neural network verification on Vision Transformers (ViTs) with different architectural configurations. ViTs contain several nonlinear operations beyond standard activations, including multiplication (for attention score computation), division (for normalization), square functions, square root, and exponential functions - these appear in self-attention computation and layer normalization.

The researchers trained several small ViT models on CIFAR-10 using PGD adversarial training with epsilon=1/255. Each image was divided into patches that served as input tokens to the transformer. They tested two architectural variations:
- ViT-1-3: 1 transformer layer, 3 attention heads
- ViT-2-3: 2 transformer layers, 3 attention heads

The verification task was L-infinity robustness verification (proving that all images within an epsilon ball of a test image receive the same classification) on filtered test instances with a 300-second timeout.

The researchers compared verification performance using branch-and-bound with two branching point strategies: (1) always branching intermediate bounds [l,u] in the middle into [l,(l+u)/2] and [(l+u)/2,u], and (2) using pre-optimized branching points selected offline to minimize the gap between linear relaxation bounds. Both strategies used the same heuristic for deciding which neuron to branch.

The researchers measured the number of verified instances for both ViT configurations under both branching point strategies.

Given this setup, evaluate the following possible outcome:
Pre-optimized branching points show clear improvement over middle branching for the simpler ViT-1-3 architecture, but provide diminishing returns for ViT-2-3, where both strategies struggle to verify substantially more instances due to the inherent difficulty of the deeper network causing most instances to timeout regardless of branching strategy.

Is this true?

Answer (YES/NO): NO